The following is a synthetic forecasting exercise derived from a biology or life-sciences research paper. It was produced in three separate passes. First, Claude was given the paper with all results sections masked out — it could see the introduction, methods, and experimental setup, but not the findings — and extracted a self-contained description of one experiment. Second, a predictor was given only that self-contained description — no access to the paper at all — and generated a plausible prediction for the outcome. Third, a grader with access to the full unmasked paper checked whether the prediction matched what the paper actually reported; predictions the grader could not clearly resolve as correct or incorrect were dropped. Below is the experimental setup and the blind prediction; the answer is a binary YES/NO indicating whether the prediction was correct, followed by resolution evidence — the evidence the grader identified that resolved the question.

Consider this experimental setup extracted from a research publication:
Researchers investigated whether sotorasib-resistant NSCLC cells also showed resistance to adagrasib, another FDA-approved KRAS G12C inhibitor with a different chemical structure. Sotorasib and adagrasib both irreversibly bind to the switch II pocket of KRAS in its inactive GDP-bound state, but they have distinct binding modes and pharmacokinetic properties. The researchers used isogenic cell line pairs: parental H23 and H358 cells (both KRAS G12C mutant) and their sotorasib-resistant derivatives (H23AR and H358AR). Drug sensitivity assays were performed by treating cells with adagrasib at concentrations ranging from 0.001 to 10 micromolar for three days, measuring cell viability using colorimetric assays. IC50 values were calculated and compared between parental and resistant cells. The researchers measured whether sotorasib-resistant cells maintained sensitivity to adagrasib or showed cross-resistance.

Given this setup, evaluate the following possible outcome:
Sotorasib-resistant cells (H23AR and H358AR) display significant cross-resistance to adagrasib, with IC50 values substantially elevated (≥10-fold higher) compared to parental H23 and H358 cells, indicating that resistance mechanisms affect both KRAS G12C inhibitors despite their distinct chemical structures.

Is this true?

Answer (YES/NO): YES